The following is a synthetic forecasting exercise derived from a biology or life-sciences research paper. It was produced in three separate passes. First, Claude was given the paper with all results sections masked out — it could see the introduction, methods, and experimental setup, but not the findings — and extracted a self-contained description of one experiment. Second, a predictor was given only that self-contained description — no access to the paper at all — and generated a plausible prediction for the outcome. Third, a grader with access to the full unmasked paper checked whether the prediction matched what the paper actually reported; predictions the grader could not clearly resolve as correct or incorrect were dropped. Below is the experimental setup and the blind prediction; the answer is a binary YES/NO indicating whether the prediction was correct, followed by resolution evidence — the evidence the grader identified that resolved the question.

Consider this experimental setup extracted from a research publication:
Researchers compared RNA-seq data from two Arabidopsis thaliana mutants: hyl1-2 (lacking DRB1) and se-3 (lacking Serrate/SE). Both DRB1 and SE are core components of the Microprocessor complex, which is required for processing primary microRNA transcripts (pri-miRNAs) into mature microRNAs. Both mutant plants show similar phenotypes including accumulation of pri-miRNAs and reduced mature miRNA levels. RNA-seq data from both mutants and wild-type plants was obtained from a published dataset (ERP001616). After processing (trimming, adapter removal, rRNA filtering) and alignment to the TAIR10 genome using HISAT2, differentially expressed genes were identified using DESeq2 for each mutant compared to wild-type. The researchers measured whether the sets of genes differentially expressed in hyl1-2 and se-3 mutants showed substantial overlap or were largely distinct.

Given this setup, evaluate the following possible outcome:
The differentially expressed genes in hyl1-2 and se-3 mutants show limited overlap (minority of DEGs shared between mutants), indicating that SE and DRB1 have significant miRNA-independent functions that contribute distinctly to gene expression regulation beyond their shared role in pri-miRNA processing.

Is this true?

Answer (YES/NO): NO